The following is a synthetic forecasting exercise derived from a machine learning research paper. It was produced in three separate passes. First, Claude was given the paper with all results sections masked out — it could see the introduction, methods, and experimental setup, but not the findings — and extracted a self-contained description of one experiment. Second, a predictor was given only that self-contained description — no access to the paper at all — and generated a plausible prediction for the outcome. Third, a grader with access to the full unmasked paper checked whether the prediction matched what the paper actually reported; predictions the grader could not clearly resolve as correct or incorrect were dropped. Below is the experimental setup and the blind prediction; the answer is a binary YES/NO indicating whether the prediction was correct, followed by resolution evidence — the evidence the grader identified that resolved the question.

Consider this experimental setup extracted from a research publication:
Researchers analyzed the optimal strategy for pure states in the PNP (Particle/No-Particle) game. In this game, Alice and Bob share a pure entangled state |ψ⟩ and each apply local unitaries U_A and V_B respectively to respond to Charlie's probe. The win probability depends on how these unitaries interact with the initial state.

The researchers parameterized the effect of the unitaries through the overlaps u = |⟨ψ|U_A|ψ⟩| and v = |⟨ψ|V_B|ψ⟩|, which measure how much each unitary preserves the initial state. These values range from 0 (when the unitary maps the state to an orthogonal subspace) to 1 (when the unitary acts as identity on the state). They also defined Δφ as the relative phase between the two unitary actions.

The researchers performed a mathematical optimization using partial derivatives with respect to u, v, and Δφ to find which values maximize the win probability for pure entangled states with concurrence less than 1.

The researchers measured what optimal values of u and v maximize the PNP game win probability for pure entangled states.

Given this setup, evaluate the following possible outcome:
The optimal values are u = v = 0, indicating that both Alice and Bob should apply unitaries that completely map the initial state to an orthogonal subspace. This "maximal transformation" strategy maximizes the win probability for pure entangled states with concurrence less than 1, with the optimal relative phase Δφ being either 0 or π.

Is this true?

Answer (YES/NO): NO